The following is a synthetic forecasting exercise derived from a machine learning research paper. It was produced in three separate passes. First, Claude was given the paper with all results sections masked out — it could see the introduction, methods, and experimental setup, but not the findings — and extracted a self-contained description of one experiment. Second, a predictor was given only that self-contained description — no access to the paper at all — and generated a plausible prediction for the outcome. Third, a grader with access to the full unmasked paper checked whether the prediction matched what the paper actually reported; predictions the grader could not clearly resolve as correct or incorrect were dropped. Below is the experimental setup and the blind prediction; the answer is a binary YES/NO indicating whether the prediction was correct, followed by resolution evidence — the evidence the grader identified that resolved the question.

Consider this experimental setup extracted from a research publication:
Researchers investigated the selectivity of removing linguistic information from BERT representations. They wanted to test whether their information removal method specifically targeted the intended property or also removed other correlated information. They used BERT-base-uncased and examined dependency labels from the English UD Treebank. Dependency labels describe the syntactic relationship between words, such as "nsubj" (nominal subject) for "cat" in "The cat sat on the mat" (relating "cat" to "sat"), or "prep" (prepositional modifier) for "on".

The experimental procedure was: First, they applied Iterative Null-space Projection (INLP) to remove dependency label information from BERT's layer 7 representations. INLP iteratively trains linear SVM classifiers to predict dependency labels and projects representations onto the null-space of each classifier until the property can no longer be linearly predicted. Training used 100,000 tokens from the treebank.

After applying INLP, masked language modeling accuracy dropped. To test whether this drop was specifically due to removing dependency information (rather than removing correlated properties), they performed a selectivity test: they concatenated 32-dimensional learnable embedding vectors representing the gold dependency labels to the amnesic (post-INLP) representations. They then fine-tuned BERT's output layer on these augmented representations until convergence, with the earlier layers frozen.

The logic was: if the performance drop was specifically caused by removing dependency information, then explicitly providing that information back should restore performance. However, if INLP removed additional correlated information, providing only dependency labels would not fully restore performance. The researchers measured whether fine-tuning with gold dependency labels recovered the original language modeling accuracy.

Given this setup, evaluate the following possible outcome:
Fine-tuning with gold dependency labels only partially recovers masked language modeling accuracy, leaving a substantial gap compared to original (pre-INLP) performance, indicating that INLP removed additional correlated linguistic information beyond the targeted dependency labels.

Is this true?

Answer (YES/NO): YES